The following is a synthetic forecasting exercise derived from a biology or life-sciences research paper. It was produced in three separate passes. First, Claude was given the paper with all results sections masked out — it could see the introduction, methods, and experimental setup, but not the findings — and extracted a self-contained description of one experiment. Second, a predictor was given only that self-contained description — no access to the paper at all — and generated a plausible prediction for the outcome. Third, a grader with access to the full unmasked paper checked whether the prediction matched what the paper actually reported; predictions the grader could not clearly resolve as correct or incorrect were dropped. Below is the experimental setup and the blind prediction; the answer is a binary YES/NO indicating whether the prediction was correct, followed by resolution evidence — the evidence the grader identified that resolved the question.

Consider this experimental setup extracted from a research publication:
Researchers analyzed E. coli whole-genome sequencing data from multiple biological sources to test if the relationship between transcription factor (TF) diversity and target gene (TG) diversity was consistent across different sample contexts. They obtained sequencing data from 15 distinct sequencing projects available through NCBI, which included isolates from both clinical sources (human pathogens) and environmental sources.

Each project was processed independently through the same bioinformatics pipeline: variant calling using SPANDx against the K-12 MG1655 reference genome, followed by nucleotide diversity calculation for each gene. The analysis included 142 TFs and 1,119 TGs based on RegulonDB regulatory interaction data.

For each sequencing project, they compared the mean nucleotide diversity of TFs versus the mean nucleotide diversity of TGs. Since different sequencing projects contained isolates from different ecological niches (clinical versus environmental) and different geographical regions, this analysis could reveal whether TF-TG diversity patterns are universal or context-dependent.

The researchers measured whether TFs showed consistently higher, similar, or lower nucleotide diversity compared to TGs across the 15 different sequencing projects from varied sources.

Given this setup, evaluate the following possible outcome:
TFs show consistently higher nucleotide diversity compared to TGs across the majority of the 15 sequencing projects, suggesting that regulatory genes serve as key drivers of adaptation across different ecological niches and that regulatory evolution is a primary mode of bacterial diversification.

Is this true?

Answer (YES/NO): NO